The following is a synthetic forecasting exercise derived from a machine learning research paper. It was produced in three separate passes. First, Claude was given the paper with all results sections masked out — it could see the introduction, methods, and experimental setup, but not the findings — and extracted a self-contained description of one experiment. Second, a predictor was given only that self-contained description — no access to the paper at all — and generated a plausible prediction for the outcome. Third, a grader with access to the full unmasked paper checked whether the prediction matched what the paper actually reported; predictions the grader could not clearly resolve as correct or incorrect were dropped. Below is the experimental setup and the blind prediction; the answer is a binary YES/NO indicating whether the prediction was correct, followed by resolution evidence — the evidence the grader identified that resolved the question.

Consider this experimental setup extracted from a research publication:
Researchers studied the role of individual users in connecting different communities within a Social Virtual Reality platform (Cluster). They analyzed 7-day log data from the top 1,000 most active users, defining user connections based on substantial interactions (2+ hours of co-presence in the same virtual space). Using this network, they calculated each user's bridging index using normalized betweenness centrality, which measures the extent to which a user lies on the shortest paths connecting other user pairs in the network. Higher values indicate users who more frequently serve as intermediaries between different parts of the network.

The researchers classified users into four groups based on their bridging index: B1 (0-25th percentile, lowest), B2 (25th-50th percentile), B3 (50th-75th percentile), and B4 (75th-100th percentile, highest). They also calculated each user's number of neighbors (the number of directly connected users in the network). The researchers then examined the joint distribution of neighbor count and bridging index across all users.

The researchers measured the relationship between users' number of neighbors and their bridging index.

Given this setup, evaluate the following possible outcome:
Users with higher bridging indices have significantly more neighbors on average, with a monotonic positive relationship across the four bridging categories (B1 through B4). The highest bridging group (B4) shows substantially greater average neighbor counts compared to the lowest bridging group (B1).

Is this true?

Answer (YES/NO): NO